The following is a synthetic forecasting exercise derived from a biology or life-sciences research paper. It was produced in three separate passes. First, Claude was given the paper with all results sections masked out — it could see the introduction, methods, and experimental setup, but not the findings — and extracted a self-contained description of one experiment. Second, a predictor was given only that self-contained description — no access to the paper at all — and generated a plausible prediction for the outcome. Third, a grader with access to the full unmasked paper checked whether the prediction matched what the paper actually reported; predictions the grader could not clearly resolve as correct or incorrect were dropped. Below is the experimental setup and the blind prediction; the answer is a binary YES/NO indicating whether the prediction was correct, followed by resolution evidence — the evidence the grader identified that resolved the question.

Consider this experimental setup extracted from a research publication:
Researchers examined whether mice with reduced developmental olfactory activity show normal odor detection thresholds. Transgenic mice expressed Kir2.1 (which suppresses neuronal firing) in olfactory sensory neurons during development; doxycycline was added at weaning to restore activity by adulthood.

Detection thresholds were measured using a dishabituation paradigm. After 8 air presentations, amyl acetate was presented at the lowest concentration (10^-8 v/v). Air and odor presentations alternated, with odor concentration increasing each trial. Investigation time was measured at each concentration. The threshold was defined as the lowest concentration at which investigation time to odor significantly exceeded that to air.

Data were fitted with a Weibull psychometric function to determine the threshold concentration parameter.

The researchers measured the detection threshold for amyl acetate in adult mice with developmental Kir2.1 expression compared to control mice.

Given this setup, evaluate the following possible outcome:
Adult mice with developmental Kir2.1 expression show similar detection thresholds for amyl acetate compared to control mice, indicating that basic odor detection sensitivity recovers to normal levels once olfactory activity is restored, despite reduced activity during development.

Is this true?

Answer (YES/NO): YES